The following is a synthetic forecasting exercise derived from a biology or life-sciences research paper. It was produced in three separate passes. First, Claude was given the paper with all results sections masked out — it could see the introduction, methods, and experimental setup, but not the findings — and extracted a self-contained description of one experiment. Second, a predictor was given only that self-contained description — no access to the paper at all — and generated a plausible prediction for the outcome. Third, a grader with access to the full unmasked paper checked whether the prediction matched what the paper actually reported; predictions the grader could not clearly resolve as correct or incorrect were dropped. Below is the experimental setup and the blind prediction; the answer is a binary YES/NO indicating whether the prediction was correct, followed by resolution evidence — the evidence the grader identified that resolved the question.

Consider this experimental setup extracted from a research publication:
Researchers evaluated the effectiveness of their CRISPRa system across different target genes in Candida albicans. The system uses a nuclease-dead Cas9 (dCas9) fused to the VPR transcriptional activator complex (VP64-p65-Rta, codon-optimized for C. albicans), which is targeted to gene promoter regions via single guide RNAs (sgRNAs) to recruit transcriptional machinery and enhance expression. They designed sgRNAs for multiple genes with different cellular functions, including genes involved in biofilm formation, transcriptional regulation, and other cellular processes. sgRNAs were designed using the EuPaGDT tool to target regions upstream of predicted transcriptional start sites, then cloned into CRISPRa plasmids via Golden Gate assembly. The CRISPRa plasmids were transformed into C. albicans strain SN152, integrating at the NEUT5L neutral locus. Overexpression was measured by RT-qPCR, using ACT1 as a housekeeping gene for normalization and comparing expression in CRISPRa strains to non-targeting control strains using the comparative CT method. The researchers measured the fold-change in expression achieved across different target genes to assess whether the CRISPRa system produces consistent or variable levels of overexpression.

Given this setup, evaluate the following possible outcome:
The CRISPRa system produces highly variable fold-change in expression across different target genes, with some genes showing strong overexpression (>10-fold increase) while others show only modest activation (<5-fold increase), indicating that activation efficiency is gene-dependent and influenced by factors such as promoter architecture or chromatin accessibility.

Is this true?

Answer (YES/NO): YES